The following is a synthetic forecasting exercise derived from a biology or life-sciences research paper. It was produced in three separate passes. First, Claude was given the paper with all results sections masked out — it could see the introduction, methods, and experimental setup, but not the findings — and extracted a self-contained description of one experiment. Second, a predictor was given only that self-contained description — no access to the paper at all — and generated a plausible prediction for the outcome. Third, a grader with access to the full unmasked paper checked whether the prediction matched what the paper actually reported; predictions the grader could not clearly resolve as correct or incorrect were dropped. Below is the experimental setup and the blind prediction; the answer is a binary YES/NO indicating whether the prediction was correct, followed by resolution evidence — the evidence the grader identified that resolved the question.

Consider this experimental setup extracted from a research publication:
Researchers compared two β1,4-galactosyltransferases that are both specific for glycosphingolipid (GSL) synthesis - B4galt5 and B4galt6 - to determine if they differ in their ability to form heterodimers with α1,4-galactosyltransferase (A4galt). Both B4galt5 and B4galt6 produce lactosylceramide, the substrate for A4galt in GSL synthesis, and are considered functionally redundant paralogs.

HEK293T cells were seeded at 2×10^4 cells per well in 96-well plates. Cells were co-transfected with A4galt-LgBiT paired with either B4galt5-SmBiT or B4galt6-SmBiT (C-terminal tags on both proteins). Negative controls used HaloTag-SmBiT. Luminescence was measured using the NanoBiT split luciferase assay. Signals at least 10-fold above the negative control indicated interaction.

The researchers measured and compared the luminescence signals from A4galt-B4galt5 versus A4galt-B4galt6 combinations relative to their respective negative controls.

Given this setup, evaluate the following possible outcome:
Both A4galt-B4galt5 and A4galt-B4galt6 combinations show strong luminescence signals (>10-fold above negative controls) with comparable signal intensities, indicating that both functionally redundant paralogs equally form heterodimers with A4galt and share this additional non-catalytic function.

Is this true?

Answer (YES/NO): NO